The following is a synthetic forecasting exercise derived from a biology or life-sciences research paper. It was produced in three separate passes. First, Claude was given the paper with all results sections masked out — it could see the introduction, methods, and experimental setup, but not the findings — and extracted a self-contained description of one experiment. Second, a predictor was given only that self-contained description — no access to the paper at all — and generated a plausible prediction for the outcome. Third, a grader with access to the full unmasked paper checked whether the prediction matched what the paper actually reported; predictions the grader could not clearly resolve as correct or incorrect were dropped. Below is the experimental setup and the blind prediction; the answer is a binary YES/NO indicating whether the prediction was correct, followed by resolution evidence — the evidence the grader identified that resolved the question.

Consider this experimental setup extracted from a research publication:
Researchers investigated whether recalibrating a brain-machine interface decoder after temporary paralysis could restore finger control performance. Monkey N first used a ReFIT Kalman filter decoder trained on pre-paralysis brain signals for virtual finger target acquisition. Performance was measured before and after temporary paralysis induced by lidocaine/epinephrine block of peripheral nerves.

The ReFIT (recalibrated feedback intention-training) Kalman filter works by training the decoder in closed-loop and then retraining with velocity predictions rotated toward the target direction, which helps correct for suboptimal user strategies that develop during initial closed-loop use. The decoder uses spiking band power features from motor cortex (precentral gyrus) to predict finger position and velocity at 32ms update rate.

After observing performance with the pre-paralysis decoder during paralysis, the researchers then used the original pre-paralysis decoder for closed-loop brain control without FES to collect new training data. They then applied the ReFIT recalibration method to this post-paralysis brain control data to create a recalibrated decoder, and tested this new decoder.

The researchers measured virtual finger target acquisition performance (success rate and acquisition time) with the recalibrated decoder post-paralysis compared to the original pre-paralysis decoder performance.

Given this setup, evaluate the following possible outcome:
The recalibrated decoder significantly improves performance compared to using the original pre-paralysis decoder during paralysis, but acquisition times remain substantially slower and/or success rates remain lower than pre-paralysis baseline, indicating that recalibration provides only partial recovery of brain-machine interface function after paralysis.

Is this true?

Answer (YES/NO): NO